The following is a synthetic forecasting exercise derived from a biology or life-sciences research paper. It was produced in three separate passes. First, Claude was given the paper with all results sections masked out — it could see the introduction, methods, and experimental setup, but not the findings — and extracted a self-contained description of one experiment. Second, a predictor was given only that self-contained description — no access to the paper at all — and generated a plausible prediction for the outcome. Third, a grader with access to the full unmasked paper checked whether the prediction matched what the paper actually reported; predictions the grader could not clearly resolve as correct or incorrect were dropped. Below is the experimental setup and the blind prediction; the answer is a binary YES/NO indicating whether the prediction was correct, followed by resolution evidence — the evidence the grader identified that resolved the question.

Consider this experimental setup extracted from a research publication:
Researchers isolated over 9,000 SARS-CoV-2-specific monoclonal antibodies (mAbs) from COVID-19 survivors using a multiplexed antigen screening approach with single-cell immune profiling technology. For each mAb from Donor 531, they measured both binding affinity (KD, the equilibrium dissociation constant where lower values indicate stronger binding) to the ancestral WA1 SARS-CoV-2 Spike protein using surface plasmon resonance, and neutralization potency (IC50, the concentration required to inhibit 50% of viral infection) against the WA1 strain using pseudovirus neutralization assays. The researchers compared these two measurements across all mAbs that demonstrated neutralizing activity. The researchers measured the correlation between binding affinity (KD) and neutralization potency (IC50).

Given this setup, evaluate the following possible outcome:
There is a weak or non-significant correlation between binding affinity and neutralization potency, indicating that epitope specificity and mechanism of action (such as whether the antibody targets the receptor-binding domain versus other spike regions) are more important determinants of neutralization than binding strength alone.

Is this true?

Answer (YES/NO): NO